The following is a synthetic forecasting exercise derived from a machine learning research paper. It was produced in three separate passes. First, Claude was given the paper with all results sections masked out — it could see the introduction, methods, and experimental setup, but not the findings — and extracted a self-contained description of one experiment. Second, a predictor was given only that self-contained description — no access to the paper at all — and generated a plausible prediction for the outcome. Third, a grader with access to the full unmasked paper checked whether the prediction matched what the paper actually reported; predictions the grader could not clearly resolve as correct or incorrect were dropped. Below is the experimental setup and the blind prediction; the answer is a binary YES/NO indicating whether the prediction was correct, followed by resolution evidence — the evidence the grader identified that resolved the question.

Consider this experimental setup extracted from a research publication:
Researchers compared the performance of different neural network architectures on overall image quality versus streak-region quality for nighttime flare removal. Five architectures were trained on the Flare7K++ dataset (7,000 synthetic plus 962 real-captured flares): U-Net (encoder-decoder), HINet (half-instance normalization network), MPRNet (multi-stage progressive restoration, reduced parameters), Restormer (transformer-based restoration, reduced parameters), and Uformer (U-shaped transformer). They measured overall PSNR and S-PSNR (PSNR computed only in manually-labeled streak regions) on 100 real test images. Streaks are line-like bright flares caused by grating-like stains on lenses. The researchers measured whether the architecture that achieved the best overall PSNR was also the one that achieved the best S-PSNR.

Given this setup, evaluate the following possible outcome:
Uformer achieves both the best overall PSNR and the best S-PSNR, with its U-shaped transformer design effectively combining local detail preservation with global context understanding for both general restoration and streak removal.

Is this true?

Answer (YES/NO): NO